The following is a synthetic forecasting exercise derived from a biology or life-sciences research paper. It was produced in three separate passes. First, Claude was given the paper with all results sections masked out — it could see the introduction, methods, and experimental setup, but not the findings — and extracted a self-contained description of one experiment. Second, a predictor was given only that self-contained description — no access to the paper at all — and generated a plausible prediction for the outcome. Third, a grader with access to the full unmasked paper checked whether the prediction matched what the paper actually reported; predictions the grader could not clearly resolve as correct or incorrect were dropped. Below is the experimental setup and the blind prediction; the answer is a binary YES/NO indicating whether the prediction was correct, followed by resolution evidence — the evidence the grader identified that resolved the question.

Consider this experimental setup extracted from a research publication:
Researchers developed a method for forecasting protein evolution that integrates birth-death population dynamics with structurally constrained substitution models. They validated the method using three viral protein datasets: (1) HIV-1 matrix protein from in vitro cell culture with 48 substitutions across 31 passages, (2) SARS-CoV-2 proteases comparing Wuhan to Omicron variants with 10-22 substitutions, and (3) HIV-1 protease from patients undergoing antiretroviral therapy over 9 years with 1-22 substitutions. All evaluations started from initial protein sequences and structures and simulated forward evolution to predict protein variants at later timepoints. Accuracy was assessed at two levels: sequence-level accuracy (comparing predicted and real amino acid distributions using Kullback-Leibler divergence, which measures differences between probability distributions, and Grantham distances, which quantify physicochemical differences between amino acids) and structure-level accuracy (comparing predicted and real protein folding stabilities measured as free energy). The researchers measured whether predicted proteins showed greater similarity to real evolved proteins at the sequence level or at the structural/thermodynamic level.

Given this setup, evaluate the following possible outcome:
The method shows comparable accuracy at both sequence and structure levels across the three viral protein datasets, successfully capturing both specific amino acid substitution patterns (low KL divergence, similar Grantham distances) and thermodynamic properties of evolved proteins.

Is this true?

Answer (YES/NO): NO